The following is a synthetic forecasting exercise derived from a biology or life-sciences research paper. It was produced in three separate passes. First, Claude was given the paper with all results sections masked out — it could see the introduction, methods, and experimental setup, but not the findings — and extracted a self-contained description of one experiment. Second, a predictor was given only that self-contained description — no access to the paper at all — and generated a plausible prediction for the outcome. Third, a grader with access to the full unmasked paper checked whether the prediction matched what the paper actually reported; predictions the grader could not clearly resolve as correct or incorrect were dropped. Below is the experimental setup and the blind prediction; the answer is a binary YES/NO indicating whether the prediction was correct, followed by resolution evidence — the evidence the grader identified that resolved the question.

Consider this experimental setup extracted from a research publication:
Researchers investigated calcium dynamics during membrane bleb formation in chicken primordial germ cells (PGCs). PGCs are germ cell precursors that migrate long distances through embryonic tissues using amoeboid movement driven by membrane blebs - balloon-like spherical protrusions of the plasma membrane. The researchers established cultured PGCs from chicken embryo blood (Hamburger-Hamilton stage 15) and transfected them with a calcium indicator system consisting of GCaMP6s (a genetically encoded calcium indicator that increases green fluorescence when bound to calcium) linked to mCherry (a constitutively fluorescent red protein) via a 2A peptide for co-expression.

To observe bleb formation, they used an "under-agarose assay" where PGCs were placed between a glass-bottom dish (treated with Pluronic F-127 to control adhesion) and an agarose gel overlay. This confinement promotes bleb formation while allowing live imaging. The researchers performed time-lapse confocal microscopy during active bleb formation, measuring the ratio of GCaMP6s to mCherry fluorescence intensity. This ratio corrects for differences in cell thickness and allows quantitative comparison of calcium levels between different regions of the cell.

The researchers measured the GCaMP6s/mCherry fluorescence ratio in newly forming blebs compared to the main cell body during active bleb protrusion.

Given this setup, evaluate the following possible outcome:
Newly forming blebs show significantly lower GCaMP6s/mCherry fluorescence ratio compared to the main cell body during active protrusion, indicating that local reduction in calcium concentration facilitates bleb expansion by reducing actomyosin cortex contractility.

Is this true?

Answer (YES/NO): NO